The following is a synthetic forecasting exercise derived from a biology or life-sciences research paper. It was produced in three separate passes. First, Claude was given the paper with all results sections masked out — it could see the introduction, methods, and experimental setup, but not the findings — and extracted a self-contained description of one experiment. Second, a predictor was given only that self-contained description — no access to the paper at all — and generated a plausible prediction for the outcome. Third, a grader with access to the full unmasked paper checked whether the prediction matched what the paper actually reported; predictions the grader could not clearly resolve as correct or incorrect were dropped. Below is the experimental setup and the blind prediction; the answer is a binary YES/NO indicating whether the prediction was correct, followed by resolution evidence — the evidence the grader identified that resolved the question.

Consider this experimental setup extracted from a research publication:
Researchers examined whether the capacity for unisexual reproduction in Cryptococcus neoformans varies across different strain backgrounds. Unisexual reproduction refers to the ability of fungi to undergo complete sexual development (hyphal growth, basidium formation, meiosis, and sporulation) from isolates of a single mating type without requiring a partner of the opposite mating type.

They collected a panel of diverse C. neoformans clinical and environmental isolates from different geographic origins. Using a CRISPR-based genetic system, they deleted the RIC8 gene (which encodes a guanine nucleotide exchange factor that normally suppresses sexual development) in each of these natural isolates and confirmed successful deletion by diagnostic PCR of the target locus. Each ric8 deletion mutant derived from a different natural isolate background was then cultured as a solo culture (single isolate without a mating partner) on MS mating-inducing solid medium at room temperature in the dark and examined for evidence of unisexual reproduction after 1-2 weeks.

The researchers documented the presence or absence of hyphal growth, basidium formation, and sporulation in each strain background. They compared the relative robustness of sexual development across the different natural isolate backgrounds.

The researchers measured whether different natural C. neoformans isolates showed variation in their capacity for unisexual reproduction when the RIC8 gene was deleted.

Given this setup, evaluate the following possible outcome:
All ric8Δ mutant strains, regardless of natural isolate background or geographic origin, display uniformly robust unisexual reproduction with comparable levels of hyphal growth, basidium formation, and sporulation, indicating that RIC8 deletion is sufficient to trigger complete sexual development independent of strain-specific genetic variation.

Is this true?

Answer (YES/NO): NO